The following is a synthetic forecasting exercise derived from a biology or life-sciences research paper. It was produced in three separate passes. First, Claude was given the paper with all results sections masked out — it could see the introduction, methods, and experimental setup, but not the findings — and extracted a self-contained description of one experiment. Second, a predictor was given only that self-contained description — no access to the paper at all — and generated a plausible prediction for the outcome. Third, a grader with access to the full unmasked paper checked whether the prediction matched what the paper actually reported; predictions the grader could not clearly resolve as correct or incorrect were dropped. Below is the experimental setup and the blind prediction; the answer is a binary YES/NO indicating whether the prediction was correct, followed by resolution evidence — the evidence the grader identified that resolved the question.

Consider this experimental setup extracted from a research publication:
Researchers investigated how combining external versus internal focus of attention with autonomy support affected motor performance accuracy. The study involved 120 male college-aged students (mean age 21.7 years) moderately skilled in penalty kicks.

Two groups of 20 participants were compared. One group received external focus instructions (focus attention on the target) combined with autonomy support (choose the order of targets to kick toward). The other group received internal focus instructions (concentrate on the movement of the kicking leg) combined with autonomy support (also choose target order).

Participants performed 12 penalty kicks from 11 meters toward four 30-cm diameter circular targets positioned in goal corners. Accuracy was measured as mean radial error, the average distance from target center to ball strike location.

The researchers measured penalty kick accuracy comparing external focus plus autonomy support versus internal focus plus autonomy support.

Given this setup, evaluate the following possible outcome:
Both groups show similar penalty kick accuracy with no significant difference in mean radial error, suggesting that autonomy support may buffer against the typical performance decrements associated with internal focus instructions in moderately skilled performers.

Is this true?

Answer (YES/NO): NO